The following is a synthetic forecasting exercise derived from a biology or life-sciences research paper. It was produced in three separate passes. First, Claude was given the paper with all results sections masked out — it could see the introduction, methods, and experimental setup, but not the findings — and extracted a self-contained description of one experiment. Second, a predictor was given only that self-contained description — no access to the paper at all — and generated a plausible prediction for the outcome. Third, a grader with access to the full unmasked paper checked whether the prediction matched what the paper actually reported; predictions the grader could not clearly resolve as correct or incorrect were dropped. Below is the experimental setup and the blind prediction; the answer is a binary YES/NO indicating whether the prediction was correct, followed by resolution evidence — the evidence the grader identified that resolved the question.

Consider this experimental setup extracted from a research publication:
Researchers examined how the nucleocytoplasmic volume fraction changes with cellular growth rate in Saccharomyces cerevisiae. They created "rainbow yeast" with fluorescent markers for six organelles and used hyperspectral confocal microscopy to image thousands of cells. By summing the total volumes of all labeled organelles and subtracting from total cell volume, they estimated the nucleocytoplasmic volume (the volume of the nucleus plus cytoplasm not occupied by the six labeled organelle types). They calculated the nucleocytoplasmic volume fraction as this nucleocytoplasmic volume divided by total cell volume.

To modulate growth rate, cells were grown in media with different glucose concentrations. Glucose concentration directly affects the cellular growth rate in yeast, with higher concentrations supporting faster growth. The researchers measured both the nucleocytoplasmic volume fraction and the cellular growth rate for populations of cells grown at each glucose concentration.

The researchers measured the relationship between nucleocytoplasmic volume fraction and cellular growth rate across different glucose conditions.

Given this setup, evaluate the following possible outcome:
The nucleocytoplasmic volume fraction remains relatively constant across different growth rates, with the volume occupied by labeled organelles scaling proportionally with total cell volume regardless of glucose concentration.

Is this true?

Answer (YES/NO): NO